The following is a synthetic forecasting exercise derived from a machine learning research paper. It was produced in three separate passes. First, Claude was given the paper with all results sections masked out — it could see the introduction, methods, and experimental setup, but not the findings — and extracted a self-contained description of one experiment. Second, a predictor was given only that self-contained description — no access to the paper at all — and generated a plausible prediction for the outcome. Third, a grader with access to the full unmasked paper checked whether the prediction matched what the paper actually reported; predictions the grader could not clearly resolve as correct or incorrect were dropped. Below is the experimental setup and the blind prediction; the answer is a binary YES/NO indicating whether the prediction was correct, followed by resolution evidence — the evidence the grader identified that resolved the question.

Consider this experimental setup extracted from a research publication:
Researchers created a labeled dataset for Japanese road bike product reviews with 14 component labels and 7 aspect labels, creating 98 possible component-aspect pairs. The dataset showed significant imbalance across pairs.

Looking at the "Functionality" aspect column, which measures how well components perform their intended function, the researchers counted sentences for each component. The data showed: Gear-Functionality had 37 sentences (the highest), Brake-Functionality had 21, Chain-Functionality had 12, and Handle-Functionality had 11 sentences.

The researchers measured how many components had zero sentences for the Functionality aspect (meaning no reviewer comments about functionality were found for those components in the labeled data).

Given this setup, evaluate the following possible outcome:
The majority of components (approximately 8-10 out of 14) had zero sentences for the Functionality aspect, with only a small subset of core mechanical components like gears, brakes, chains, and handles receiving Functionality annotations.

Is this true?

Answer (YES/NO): NO